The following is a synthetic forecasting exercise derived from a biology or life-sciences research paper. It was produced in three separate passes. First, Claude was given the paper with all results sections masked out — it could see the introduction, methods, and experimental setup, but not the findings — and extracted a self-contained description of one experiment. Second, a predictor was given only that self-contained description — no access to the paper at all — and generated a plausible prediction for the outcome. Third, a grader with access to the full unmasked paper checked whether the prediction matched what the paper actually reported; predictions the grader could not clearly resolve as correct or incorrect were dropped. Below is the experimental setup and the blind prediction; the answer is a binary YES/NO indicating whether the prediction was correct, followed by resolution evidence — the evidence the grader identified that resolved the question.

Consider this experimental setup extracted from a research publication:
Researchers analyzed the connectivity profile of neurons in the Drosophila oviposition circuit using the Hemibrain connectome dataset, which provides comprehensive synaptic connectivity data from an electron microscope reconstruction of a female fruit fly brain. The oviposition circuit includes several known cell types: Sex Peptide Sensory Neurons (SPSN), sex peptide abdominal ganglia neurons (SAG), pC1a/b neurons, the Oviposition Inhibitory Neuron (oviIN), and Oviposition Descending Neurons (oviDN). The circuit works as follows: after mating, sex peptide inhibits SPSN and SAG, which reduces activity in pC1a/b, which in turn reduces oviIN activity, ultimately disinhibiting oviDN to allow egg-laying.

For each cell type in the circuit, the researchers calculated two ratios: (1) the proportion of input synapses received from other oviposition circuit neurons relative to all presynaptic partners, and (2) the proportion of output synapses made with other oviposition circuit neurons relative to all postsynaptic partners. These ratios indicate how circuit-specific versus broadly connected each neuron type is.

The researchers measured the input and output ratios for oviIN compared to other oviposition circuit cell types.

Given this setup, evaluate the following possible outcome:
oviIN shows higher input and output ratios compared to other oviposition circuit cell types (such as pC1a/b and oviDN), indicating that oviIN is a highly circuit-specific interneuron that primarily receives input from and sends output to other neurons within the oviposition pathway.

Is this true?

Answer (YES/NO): NO